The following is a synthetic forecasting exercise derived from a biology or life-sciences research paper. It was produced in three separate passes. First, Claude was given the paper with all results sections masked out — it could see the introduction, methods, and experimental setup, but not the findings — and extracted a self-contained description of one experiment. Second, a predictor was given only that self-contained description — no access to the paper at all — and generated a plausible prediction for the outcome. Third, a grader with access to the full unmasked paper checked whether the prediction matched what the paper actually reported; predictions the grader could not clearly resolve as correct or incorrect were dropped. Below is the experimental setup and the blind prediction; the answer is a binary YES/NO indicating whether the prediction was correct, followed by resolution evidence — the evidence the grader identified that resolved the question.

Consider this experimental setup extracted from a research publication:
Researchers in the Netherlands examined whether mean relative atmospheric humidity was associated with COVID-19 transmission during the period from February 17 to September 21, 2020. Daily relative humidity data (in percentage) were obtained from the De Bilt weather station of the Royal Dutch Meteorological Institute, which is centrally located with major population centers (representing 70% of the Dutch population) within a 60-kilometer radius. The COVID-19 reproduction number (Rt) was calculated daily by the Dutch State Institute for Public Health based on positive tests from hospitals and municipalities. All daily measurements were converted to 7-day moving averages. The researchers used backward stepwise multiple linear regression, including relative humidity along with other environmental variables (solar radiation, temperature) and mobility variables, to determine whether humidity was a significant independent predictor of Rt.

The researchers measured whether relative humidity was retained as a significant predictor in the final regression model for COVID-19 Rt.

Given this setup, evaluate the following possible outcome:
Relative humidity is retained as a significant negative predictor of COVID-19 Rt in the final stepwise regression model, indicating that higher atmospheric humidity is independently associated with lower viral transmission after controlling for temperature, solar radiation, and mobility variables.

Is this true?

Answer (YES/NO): NO